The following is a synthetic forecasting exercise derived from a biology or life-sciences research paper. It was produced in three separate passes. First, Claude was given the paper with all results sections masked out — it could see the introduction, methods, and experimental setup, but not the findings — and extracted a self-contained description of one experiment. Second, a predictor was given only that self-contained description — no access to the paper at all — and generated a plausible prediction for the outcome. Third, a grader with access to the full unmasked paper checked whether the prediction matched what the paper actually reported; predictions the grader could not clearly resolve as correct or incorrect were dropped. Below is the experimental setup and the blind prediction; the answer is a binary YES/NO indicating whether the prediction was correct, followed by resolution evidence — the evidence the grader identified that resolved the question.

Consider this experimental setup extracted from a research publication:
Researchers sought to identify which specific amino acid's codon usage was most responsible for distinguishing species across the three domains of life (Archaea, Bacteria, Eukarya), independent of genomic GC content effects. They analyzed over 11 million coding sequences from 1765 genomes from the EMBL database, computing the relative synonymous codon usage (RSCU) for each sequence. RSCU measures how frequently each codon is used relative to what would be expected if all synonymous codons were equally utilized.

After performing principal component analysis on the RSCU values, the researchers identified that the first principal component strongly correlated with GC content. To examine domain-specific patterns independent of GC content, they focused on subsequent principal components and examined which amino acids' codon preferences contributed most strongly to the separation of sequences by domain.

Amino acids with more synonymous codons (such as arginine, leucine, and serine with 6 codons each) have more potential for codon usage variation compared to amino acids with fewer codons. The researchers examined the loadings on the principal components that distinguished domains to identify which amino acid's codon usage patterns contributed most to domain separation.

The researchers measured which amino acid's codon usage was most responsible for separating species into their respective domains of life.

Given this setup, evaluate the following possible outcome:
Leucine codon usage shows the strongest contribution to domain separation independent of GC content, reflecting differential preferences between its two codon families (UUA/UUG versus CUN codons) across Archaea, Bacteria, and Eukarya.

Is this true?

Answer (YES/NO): NO